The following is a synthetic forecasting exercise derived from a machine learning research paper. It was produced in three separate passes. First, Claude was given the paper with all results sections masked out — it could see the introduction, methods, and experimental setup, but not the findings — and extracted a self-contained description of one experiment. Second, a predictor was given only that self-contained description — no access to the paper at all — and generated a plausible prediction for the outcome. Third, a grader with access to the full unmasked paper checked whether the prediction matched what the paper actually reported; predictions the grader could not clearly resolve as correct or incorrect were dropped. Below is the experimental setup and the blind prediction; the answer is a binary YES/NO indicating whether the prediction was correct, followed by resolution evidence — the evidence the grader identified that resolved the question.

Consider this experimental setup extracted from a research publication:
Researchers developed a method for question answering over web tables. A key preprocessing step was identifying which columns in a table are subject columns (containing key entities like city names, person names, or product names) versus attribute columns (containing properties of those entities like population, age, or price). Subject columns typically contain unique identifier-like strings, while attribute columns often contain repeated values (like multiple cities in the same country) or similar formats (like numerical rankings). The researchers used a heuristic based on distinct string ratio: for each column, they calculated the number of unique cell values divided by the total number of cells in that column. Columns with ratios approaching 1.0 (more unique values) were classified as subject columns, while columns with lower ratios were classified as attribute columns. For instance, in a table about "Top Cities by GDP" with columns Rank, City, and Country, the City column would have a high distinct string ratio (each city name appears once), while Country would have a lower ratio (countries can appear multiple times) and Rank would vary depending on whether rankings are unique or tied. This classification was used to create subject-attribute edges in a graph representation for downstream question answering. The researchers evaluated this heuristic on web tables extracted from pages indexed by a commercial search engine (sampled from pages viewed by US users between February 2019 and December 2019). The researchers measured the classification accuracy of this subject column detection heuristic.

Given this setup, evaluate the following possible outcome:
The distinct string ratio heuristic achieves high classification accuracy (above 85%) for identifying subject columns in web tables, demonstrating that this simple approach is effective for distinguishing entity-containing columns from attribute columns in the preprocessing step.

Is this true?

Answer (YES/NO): YES